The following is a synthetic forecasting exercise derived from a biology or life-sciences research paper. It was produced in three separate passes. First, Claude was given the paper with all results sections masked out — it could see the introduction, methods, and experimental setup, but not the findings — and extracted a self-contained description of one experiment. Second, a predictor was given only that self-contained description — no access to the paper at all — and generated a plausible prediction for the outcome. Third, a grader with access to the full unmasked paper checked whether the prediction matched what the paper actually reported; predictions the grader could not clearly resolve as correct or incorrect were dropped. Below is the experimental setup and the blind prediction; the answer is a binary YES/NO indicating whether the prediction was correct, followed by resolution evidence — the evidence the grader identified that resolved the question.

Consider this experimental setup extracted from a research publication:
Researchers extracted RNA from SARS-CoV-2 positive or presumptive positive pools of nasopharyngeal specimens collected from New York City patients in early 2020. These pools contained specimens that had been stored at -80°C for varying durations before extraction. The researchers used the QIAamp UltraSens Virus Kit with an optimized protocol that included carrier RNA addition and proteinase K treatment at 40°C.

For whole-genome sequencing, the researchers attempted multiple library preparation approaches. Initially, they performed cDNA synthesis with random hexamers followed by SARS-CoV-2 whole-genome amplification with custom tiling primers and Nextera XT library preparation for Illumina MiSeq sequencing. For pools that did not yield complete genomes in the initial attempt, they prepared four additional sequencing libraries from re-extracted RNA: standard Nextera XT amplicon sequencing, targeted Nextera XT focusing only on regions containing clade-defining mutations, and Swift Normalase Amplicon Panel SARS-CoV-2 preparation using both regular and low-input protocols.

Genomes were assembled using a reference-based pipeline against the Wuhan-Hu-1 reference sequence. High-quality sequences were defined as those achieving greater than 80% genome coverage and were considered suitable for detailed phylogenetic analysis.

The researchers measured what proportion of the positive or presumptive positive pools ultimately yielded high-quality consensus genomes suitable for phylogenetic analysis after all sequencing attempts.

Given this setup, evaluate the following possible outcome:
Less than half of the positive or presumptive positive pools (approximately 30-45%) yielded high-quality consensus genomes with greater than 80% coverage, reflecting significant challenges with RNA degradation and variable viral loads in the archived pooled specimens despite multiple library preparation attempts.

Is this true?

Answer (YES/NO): YES